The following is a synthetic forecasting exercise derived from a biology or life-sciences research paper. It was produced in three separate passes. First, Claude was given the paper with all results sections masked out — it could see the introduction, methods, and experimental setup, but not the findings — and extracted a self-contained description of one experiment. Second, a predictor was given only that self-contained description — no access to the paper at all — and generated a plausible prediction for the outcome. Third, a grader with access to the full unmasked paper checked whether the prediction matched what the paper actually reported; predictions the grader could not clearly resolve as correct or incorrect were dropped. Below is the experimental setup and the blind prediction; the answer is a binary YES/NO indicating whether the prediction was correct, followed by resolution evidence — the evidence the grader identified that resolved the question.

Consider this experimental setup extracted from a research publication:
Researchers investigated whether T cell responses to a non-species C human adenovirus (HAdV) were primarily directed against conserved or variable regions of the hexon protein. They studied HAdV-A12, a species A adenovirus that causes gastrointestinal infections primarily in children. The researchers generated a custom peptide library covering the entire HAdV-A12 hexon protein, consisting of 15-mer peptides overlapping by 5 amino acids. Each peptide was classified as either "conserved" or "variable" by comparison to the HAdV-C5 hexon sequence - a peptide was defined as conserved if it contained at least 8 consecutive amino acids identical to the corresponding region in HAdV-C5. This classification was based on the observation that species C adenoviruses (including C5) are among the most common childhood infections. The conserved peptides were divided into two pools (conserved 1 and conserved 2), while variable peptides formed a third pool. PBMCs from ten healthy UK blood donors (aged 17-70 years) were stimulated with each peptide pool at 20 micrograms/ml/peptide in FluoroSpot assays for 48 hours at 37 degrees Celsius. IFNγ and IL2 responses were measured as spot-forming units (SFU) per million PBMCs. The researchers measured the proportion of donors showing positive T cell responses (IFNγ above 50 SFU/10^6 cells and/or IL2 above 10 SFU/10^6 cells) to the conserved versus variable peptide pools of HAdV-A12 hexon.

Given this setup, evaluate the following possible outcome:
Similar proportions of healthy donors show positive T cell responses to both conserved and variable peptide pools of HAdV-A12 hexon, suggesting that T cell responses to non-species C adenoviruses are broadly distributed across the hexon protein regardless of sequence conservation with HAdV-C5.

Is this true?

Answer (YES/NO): NO